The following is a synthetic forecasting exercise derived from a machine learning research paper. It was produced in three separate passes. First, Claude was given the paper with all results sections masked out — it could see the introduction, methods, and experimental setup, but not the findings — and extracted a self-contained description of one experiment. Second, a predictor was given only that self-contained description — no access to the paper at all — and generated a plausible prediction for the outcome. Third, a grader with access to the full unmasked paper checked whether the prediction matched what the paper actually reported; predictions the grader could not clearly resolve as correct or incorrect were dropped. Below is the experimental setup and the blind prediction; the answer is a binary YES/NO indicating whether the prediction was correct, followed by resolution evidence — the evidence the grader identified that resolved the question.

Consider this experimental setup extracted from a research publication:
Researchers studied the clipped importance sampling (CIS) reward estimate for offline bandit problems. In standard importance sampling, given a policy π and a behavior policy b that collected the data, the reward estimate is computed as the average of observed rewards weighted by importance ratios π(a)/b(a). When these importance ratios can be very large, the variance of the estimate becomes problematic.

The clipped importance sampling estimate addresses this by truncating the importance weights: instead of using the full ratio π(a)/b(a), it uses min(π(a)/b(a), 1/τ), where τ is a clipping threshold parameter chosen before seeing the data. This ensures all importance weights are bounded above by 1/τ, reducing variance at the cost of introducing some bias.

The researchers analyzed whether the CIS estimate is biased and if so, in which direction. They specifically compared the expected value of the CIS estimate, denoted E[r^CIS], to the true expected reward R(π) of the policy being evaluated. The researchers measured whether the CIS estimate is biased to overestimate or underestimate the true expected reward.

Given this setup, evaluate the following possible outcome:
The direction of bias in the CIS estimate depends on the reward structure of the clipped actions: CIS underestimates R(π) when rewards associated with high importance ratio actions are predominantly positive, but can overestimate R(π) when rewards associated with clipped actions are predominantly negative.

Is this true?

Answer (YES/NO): NO